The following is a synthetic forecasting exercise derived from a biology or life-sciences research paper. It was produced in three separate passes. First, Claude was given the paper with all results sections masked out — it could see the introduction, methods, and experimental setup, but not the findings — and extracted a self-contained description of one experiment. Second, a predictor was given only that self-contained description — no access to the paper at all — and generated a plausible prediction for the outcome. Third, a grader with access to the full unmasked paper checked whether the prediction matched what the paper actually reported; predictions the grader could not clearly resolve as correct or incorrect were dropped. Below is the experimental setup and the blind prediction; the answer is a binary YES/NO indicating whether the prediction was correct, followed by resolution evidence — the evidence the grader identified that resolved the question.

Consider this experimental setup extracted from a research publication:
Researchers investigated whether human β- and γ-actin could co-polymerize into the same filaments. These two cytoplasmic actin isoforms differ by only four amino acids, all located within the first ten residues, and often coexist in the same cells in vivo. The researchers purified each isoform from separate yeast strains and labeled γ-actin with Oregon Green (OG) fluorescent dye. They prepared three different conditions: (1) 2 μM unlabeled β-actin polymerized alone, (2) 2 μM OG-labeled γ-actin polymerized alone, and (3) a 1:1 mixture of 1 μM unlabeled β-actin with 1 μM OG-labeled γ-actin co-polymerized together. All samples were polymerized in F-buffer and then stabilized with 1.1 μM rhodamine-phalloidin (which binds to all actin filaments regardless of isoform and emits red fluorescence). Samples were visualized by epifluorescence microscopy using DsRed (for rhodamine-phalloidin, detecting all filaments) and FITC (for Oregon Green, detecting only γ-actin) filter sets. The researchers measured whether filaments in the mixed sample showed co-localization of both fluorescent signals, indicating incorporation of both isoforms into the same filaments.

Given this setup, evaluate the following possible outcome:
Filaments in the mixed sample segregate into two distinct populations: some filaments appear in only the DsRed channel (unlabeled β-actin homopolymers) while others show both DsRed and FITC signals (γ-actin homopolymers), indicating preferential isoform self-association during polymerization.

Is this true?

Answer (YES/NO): NO